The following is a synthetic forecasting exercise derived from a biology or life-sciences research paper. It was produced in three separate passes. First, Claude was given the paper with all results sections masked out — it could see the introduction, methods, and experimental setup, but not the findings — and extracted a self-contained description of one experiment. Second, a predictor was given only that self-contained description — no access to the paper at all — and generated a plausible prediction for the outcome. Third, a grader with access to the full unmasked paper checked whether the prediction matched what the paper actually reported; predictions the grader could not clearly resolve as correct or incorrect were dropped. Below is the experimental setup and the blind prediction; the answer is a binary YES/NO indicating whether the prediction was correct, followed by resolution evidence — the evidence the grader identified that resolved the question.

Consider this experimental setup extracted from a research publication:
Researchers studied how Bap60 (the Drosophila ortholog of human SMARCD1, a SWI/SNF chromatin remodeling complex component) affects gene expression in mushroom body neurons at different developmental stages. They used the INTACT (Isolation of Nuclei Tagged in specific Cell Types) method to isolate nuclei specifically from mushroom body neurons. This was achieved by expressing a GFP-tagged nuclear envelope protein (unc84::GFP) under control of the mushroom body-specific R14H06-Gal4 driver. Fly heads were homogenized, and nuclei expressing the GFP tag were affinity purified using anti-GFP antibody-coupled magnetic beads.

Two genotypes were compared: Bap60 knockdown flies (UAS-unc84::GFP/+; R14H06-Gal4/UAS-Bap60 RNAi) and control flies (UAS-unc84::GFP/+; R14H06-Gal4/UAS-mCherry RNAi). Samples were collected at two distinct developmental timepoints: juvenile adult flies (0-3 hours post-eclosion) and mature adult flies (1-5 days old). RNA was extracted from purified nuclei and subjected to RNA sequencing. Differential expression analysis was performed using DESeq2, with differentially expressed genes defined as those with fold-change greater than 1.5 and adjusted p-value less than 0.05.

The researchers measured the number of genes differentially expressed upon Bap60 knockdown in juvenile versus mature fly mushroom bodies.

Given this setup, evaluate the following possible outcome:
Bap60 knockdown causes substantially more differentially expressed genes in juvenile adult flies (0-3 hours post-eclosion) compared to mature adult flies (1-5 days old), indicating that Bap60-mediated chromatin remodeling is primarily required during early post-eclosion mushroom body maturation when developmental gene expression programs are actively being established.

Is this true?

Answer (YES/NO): YES